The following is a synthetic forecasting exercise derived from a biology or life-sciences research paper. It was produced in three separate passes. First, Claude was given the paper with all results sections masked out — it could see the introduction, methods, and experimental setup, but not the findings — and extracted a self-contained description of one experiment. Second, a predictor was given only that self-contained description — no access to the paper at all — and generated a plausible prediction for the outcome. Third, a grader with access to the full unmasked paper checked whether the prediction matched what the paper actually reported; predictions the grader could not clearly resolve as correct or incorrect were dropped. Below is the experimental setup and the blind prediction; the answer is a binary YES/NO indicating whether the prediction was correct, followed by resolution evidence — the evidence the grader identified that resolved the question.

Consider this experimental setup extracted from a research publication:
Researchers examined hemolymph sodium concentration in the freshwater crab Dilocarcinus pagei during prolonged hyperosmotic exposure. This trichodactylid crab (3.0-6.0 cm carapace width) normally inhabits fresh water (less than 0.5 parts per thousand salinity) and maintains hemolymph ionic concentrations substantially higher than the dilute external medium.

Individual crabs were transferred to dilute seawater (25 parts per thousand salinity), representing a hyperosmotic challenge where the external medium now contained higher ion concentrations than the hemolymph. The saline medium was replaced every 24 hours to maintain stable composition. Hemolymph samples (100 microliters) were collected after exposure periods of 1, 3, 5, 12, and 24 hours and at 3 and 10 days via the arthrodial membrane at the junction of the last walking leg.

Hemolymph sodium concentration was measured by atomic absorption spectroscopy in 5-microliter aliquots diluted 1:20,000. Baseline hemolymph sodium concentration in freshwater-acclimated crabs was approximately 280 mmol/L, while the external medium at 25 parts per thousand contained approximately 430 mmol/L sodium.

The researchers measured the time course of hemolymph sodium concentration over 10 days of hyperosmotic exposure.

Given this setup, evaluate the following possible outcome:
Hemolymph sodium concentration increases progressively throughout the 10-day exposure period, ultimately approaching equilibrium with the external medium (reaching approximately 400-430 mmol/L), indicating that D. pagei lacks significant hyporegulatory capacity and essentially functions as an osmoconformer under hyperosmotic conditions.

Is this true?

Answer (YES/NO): NO